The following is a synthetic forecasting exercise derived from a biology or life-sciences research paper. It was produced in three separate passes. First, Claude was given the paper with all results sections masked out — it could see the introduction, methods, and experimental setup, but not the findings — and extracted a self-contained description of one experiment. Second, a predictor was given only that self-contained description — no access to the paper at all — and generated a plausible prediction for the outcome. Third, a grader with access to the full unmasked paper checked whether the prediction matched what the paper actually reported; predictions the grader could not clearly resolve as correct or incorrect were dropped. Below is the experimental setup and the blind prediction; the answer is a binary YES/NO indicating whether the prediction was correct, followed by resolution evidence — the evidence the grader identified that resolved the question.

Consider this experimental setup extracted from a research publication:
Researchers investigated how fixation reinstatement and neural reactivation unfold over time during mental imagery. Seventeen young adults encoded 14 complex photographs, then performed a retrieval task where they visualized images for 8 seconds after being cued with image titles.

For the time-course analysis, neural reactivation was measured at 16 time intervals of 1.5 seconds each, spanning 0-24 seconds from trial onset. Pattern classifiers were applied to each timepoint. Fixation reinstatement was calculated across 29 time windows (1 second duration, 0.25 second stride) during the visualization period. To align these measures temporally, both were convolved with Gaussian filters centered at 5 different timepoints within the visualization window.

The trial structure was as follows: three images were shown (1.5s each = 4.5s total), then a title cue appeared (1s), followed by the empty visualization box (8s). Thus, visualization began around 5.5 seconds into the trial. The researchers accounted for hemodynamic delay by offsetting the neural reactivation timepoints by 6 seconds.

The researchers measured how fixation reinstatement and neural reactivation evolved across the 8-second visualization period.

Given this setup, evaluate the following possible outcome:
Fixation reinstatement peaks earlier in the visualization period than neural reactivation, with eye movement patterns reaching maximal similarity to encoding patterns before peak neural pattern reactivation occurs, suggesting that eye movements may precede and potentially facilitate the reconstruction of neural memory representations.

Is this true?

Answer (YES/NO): NO